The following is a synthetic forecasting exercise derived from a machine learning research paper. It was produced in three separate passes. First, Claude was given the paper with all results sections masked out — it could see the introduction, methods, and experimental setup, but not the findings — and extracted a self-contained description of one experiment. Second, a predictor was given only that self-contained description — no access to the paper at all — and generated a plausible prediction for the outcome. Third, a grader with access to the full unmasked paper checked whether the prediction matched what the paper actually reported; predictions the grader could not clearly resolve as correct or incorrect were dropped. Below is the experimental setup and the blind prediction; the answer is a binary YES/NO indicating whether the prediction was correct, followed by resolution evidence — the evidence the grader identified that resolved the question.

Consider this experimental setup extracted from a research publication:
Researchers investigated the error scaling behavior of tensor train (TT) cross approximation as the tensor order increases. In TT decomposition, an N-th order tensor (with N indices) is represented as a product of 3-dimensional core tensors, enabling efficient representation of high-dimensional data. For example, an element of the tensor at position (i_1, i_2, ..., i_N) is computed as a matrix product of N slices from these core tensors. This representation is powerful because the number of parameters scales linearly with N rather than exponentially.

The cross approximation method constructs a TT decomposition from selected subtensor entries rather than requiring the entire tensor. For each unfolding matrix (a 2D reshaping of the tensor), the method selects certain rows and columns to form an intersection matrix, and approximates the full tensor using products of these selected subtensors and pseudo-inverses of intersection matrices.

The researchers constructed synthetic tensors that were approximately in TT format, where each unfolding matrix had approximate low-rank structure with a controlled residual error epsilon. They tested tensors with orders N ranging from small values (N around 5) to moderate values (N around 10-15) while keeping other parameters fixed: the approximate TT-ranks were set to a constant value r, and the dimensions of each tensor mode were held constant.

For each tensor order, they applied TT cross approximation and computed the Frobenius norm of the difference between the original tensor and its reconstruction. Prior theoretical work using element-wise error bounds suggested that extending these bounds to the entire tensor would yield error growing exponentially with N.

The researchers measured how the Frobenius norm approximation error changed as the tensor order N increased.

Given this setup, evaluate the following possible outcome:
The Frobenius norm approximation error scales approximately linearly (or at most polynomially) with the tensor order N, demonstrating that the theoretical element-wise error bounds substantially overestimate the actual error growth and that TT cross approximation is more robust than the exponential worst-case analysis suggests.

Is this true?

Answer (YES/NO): YES